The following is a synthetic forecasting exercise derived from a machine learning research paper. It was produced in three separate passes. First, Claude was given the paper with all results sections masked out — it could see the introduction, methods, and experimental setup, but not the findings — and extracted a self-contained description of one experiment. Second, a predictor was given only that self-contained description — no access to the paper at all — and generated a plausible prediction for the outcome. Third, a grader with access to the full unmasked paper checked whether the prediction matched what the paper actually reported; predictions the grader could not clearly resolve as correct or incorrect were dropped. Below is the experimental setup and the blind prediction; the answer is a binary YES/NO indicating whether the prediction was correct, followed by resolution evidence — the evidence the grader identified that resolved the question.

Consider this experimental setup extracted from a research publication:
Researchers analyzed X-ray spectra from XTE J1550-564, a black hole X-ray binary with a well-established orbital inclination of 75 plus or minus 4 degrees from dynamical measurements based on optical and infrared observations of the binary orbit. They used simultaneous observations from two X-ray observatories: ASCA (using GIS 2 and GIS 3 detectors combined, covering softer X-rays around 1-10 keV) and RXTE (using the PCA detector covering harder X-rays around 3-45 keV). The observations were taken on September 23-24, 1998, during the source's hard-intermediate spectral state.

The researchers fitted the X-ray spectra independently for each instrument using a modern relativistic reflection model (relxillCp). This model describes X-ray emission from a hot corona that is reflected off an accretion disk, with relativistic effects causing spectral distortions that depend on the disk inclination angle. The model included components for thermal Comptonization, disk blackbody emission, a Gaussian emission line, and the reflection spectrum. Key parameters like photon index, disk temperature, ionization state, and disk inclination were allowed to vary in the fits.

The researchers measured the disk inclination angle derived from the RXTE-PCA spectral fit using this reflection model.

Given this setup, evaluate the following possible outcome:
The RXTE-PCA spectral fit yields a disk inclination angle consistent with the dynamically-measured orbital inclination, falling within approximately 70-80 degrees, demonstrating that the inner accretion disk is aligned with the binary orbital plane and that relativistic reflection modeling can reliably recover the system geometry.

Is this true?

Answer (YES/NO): NO